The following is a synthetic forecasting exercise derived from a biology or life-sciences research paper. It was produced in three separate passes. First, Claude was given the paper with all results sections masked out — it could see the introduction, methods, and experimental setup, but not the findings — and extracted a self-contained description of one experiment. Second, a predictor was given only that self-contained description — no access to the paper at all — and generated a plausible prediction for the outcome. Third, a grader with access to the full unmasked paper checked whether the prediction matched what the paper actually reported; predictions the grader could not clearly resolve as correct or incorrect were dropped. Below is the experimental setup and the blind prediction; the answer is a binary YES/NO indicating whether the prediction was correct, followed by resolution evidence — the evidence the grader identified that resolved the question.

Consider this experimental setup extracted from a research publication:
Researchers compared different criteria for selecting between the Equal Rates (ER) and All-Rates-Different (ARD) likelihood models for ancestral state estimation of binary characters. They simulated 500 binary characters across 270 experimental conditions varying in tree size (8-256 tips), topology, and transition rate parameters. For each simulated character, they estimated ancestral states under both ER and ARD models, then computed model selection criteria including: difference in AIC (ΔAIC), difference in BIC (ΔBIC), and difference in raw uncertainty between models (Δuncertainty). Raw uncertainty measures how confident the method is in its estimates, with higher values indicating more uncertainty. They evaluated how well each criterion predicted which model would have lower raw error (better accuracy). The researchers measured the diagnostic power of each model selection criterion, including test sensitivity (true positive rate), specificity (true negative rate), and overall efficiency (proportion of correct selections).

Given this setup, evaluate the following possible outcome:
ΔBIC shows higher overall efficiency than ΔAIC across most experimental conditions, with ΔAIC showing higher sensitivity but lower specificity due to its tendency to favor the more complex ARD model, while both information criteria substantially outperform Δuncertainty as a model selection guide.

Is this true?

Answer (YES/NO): NO